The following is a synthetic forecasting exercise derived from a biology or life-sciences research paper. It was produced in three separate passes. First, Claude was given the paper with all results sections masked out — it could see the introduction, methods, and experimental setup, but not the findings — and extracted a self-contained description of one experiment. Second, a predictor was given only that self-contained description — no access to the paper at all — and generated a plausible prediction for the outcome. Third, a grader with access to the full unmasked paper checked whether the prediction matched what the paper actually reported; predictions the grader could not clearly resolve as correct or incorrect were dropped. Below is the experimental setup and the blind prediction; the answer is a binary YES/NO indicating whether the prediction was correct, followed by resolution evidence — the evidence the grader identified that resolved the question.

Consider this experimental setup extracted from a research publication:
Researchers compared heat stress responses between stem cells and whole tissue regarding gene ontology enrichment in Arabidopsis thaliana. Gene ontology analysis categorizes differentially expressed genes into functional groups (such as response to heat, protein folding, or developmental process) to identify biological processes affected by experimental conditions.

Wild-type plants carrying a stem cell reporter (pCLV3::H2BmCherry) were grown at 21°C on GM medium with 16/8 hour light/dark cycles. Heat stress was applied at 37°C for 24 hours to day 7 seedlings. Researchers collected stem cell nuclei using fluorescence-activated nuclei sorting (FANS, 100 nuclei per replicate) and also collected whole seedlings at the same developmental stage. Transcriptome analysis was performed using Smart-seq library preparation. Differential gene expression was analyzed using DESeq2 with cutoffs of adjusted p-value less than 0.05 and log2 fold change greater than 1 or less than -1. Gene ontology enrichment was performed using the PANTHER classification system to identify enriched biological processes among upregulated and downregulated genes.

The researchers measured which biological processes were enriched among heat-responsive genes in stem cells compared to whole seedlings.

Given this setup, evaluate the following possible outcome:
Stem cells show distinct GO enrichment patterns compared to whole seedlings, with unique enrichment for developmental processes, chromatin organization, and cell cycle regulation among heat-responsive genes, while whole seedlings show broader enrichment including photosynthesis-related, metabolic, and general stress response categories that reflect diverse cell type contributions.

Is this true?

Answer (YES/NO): NO